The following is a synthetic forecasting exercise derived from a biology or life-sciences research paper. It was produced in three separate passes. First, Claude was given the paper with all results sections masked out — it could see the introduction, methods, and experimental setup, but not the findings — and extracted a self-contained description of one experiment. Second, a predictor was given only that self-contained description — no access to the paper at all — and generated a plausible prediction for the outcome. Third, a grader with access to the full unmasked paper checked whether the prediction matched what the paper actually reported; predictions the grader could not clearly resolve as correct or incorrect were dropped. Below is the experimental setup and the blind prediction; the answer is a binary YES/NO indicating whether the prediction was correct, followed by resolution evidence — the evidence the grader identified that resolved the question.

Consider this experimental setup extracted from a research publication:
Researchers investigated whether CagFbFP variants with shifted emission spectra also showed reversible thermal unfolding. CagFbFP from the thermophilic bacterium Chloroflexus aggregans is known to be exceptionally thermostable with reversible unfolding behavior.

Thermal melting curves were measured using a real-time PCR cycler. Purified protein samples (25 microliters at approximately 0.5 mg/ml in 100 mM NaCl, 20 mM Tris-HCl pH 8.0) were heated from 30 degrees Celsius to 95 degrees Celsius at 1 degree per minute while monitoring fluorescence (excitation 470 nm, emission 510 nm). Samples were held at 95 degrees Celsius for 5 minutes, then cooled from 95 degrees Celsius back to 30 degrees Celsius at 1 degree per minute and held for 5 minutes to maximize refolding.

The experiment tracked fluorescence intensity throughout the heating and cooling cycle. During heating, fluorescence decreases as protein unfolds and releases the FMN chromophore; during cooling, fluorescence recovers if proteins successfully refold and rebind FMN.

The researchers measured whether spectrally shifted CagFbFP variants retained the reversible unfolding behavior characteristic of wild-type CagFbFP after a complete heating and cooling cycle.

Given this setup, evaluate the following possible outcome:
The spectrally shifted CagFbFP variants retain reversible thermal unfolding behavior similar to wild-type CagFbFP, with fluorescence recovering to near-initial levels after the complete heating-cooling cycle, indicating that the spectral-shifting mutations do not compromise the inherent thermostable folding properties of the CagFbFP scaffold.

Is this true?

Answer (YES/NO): NO